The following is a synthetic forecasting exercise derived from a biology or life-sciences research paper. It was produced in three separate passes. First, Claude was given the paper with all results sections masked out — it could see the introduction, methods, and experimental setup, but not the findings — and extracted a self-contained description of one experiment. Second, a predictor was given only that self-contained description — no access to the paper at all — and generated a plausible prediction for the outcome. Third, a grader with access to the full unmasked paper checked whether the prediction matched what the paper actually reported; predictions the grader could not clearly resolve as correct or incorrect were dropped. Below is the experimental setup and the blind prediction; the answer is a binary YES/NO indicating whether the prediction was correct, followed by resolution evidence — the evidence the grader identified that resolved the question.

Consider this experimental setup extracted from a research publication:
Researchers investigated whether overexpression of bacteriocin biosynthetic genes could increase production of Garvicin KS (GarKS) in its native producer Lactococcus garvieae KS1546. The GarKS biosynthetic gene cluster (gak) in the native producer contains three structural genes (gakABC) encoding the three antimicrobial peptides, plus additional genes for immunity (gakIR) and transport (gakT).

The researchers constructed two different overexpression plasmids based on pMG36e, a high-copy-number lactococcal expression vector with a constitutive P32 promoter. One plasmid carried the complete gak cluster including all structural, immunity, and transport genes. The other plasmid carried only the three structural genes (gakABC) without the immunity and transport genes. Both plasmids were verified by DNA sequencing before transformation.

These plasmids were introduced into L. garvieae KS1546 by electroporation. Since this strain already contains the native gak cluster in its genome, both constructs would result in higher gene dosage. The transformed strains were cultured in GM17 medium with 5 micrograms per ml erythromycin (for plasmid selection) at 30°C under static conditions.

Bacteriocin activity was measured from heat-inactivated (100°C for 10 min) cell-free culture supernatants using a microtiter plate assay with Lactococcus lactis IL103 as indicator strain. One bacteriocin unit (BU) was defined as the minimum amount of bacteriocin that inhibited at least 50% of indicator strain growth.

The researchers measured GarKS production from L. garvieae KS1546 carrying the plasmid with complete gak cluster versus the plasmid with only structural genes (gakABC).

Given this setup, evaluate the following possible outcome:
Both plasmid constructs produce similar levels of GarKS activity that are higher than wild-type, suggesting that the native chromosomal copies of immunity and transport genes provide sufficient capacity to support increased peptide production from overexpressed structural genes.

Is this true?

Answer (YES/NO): NO